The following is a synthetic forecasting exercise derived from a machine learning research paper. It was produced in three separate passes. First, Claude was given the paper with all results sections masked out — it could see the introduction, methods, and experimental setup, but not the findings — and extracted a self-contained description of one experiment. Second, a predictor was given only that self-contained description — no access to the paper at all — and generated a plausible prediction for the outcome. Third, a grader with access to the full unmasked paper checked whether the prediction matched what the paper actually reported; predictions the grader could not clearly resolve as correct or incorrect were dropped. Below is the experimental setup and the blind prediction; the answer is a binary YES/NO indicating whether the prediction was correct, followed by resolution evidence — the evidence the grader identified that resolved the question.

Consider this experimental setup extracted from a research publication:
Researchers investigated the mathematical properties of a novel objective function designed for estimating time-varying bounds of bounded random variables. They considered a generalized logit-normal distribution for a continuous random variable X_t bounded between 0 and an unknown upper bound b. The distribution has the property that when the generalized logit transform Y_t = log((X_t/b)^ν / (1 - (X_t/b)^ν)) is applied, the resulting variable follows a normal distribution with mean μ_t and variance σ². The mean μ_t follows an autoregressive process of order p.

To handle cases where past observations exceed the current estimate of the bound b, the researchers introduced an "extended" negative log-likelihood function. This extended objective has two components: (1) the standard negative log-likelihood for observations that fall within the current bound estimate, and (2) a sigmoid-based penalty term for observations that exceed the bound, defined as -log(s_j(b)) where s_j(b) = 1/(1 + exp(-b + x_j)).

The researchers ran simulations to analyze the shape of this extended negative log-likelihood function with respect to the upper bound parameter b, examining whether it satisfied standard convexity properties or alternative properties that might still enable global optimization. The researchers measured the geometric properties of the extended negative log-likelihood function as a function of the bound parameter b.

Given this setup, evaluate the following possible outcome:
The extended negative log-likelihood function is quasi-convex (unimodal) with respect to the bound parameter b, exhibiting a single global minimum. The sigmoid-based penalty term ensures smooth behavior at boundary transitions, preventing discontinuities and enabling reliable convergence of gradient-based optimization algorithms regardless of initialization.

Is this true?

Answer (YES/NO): NO